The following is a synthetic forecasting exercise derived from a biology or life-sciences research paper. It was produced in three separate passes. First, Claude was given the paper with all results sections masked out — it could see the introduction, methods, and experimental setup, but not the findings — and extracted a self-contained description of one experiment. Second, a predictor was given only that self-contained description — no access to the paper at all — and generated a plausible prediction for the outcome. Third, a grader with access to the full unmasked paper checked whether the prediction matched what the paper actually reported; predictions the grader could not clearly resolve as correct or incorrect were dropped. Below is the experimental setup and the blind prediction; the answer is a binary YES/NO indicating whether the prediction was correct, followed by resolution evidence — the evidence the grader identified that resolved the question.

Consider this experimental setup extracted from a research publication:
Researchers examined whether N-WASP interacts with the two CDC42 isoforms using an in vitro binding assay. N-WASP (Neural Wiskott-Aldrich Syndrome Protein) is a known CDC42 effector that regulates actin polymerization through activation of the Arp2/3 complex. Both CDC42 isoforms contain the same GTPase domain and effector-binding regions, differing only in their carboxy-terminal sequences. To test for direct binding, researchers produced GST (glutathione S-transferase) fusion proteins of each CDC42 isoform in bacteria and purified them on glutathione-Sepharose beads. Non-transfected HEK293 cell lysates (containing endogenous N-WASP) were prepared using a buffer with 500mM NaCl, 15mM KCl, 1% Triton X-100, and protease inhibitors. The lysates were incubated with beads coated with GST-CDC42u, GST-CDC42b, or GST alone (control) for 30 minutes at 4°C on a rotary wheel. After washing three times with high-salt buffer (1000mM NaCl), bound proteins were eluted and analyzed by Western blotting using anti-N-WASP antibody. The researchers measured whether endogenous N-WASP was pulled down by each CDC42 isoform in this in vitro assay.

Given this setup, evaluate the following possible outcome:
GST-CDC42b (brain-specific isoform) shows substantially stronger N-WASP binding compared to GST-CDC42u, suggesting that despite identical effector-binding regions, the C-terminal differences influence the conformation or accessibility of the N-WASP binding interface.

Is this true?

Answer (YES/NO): NO